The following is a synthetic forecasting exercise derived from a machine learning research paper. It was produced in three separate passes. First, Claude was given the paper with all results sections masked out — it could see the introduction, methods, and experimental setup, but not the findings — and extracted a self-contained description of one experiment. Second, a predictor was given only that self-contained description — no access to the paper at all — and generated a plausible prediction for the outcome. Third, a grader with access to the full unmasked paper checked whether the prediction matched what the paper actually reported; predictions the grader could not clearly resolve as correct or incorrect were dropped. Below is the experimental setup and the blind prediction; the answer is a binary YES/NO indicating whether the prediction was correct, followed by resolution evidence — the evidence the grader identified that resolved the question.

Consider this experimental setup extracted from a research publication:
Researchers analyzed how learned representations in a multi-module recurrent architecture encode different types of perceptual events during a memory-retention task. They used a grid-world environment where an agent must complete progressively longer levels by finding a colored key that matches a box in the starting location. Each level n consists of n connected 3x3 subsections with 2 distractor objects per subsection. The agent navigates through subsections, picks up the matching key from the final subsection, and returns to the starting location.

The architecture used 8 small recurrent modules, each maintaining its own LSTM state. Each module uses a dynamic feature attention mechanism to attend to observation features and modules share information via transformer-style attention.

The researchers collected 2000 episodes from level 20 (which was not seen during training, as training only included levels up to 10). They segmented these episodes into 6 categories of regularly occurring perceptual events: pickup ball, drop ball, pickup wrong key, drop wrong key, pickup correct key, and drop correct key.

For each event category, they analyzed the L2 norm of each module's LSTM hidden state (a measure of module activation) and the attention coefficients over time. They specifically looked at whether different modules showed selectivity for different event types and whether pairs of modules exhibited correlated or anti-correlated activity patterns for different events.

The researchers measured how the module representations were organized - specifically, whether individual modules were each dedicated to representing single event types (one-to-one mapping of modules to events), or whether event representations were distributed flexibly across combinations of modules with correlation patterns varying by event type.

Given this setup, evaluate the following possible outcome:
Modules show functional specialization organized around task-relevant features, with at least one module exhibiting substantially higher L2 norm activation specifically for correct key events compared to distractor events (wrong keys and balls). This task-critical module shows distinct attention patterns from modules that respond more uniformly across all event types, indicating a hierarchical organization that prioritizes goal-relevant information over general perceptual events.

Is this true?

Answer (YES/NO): NO